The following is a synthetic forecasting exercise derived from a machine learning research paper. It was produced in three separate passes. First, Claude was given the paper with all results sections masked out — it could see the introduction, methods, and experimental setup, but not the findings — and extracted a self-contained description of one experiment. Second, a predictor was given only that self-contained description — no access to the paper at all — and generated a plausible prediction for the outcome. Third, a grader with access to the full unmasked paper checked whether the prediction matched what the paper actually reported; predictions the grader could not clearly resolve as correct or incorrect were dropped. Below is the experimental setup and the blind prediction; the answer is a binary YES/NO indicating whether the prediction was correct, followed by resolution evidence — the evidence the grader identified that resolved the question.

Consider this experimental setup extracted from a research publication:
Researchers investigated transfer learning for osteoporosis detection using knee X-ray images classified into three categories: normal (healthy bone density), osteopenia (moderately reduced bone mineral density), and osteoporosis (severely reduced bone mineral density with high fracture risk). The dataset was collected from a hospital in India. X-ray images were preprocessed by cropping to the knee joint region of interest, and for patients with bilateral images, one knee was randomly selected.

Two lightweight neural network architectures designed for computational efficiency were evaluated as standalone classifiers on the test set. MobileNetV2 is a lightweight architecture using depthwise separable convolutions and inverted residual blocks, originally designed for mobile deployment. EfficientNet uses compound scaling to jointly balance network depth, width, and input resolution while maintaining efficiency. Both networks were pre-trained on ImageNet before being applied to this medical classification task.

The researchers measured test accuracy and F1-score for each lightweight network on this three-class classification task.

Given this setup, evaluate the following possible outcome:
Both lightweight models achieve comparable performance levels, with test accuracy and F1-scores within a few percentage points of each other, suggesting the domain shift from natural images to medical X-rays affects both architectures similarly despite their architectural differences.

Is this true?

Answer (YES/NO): NO